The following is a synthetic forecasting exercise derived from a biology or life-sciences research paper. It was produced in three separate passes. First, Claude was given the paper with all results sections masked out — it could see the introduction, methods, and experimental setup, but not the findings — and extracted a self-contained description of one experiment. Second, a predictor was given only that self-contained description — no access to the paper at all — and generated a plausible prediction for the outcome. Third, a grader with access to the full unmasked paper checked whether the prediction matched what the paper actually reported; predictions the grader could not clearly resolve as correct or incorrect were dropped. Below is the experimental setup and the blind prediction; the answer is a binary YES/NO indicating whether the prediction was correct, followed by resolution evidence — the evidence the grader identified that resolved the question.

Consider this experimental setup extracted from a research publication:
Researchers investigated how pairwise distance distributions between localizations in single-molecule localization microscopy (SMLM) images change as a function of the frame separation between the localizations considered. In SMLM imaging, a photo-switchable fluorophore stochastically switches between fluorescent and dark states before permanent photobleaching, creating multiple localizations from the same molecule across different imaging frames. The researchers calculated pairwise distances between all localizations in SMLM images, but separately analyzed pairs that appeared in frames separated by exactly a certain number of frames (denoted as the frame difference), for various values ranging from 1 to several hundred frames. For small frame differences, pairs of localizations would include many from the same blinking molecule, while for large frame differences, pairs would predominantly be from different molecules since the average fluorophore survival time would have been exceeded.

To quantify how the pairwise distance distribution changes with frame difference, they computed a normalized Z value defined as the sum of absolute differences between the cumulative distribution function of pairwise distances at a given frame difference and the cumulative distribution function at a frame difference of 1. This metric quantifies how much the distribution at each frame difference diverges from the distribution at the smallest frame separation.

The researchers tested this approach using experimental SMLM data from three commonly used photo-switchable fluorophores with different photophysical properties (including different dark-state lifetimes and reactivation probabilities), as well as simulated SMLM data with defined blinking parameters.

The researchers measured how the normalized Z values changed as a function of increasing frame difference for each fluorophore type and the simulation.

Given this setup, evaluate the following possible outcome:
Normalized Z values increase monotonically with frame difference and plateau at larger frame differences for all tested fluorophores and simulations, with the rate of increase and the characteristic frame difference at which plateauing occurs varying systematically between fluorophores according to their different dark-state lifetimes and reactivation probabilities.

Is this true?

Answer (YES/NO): YES